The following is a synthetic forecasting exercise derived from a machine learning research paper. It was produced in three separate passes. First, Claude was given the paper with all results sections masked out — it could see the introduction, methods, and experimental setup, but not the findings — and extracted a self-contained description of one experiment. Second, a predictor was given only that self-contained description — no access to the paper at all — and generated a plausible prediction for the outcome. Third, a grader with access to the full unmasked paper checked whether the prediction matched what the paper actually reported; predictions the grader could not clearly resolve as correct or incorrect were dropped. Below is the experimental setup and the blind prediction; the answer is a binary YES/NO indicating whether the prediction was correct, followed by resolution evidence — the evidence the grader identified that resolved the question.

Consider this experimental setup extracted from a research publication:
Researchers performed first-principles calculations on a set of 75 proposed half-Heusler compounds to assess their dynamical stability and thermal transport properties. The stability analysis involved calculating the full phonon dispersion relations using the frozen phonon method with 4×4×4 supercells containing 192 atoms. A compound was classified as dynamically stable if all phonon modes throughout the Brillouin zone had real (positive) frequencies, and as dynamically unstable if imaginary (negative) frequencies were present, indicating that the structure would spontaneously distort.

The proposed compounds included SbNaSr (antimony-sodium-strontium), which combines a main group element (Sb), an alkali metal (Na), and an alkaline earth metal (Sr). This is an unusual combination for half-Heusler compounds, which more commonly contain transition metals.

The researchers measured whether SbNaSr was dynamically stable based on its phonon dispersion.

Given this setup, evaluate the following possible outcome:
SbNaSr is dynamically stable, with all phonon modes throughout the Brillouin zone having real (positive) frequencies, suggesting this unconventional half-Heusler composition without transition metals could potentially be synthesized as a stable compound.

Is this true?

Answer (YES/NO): NO